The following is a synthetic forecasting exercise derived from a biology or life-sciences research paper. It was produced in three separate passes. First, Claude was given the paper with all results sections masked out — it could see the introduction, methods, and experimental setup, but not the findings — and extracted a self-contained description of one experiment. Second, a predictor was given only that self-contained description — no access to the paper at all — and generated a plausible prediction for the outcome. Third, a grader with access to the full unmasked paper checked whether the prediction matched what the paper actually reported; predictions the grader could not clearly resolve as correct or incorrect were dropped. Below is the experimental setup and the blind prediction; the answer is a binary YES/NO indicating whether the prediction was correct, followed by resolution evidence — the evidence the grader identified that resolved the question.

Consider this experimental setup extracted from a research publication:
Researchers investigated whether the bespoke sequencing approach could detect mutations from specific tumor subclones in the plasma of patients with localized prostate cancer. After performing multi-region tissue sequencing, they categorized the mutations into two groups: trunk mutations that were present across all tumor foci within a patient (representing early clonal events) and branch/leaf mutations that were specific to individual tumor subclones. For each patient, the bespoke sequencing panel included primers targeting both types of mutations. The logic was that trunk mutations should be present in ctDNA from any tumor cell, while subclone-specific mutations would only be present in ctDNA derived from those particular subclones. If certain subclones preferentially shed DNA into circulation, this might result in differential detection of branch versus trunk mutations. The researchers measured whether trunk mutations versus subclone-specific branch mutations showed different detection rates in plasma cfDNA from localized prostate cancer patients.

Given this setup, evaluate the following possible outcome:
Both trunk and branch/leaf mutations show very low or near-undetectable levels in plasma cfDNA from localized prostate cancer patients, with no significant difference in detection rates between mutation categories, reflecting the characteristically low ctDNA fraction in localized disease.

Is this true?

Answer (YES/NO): YES